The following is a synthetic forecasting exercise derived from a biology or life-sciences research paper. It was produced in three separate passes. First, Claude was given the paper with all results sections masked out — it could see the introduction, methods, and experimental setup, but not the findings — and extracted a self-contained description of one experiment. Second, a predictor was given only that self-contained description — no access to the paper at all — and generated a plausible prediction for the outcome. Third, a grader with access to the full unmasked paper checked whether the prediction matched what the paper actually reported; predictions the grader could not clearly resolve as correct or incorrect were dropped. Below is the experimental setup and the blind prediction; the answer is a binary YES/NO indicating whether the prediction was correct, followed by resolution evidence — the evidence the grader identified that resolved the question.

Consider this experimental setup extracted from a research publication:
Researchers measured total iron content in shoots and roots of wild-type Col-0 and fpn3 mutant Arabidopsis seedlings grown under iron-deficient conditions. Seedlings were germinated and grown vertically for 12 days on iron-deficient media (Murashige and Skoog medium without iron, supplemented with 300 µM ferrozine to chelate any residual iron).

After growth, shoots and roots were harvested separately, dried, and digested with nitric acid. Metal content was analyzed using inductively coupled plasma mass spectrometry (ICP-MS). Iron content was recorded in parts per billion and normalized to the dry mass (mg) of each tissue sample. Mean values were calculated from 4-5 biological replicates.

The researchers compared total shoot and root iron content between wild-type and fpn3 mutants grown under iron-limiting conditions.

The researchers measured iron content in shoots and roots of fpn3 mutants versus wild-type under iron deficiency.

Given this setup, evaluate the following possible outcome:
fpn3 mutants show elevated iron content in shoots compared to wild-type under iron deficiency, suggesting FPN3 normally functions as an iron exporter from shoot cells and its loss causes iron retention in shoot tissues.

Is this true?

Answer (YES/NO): NO